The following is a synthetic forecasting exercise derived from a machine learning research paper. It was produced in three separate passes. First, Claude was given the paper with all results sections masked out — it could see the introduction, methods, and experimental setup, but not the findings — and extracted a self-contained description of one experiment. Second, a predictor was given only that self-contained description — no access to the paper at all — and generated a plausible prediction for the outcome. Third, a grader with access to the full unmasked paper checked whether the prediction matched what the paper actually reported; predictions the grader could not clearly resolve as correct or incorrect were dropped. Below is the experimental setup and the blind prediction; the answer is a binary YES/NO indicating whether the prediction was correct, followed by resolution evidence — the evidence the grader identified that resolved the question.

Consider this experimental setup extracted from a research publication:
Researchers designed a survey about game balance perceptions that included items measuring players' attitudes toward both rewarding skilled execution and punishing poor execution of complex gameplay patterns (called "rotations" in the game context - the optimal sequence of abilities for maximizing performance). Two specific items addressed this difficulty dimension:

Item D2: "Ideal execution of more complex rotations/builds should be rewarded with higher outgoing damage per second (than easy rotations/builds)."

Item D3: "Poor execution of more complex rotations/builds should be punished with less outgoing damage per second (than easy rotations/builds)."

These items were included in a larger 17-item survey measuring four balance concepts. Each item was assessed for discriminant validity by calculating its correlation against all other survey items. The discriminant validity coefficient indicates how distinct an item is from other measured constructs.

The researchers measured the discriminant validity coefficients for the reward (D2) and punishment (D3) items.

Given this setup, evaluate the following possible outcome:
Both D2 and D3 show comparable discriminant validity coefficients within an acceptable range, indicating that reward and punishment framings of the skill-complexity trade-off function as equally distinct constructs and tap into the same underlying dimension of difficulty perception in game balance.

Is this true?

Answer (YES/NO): NO